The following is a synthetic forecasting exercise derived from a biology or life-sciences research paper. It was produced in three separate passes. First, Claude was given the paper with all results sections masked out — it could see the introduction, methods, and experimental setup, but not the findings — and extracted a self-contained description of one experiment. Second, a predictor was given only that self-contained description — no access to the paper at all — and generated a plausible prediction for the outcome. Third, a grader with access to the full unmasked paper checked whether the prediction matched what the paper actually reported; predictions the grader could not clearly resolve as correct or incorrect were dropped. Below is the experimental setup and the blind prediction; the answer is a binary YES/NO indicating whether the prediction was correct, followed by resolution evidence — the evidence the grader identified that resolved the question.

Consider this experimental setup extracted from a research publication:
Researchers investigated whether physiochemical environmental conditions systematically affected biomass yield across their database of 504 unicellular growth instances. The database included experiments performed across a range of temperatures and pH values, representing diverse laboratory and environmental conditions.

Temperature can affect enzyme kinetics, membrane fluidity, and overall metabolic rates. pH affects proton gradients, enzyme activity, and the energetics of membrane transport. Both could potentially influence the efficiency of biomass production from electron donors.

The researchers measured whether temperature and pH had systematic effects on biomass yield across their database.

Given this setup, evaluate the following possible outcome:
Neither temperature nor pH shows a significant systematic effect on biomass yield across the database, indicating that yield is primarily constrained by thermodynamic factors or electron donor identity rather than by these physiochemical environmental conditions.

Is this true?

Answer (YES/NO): YES